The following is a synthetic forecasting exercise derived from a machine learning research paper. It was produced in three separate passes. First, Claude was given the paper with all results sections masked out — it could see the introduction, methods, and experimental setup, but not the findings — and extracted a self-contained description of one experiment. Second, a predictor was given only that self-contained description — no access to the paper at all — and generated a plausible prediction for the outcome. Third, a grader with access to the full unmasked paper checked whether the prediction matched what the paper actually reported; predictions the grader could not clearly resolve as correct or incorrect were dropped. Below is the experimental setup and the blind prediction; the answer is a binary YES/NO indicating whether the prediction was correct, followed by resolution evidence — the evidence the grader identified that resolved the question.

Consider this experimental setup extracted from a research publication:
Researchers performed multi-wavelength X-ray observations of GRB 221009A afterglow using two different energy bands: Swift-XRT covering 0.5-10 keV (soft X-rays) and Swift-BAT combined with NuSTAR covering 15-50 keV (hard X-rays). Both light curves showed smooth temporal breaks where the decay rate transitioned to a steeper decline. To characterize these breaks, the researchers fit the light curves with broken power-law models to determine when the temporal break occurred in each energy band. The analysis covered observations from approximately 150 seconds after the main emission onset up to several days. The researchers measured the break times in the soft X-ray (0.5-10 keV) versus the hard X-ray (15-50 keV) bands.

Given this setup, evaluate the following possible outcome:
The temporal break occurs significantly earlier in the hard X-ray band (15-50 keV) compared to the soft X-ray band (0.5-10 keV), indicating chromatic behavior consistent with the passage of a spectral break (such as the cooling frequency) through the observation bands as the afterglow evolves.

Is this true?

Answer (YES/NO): NO